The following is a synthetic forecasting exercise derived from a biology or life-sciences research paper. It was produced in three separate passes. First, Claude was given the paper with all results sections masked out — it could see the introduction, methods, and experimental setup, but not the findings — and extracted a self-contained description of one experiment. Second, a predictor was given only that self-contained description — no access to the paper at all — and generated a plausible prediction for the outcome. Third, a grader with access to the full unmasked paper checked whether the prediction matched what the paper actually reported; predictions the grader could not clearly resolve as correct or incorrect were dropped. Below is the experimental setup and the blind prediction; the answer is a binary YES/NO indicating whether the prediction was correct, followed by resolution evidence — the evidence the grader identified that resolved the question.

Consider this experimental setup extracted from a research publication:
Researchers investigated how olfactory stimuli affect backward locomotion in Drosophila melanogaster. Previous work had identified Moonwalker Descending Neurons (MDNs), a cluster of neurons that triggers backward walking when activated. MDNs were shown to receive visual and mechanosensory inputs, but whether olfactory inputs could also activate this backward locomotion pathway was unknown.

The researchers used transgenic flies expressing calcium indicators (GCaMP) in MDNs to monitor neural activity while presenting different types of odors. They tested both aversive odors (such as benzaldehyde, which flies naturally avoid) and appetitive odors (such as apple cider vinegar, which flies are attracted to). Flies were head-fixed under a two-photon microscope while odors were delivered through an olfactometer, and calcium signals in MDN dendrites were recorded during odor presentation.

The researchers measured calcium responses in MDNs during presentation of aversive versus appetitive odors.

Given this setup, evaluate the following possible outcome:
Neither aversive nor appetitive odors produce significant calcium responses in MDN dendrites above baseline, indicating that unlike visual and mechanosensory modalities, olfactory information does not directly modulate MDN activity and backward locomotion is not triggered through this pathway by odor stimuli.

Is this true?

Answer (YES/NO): NO